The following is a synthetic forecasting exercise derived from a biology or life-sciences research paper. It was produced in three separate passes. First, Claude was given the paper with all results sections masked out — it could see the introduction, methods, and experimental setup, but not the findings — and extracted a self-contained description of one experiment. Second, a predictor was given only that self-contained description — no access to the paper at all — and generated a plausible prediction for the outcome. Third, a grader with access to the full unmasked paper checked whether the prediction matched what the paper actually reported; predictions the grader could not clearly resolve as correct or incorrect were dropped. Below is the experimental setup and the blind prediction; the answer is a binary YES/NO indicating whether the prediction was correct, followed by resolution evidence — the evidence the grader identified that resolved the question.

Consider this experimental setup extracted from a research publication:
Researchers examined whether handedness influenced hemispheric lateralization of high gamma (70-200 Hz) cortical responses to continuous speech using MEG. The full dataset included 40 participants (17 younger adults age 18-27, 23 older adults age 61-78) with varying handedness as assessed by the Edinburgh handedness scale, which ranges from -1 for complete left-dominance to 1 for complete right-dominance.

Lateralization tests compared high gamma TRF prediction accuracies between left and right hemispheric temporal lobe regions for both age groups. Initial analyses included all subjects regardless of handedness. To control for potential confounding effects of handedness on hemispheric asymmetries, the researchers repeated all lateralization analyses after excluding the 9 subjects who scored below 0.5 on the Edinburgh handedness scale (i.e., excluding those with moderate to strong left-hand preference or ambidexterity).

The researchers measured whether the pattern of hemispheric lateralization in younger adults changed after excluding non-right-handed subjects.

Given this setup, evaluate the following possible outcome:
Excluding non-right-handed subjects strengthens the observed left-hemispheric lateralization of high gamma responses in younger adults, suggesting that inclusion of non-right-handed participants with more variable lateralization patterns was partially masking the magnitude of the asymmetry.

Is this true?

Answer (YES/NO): NO